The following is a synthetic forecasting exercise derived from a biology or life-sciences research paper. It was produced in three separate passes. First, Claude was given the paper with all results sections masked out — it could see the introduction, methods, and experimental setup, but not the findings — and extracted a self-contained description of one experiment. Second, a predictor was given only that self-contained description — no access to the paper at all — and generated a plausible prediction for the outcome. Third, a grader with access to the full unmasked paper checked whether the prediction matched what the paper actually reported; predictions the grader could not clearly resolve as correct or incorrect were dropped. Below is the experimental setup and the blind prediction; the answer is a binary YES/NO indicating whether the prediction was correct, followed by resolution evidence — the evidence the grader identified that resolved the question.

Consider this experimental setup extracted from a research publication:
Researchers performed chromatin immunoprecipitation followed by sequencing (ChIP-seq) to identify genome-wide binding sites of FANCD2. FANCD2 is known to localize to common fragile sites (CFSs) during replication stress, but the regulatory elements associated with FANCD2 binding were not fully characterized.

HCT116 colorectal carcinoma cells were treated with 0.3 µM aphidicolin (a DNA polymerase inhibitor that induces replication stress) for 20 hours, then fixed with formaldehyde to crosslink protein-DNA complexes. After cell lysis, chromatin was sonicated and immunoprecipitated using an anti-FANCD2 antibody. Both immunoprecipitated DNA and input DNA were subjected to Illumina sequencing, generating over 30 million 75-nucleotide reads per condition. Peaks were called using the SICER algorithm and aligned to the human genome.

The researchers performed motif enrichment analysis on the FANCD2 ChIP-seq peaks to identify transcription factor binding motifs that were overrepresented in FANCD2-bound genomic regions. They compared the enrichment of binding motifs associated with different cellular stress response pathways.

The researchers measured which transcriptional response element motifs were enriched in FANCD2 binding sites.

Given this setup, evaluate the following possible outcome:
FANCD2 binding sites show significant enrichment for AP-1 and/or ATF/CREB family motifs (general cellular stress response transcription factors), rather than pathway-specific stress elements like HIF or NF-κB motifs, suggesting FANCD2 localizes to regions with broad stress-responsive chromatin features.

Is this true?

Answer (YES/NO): NO